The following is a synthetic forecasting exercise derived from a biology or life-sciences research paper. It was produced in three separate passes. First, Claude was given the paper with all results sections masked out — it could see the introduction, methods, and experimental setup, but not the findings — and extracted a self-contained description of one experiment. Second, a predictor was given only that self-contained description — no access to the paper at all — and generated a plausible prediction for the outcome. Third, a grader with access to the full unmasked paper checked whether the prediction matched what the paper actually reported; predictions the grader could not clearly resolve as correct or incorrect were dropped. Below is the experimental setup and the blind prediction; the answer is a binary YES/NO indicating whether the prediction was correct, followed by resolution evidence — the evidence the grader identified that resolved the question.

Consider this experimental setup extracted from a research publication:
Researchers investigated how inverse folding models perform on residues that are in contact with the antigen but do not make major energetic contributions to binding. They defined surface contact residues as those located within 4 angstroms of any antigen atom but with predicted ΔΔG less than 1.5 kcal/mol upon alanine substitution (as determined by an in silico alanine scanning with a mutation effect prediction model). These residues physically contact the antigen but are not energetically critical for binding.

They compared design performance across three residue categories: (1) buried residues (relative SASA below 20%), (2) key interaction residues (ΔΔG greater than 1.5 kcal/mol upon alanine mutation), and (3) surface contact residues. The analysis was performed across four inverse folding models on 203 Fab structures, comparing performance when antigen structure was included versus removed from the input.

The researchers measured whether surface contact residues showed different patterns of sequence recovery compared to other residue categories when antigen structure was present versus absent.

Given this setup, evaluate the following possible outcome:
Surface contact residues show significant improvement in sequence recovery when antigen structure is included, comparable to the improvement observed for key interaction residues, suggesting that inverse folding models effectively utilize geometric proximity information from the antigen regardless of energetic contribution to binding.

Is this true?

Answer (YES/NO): NO